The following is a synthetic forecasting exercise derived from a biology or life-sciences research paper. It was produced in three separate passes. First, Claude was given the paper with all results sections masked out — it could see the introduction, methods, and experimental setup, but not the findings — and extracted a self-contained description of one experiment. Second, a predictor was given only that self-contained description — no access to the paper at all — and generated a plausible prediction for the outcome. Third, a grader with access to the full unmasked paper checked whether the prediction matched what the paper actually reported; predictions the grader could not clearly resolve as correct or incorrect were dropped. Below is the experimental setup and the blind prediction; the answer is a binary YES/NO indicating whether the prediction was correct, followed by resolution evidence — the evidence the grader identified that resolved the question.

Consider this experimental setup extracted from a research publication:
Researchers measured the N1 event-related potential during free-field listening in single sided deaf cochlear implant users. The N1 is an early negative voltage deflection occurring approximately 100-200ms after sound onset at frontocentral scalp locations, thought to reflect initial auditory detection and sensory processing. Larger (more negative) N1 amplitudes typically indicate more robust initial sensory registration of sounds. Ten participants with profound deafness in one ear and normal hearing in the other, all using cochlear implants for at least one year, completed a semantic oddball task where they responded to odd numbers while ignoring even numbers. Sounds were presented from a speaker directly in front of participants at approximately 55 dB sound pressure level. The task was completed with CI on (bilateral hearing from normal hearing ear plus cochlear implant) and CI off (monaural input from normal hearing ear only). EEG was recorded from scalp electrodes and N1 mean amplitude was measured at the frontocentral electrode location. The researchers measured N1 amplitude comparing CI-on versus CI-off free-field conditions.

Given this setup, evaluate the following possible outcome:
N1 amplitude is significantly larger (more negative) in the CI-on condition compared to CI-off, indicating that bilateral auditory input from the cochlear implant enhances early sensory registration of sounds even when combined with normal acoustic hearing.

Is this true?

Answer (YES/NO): YES